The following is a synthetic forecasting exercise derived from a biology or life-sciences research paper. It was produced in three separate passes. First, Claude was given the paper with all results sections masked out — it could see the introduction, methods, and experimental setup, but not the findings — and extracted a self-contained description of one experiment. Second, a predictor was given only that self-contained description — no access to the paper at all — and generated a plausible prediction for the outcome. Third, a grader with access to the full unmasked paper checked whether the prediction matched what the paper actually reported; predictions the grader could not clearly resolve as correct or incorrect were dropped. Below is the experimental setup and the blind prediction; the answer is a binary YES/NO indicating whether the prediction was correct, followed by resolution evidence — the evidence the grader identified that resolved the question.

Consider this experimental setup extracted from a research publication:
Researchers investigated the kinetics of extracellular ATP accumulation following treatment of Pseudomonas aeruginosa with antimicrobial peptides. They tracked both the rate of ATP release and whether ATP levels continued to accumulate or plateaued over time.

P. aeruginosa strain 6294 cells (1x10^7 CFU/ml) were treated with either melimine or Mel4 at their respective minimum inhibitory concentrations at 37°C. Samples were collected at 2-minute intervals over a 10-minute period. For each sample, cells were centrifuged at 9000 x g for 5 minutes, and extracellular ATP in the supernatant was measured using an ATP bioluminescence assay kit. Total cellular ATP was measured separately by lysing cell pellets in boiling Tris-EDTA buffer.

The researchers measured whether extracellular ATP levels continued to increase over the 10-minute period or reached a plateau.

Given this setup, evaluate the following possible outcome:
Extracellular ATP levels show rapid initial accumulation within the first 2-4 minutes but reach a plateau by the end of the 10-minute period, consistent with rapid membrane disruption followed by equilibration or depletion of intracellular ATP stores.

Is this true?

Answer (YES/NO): YES